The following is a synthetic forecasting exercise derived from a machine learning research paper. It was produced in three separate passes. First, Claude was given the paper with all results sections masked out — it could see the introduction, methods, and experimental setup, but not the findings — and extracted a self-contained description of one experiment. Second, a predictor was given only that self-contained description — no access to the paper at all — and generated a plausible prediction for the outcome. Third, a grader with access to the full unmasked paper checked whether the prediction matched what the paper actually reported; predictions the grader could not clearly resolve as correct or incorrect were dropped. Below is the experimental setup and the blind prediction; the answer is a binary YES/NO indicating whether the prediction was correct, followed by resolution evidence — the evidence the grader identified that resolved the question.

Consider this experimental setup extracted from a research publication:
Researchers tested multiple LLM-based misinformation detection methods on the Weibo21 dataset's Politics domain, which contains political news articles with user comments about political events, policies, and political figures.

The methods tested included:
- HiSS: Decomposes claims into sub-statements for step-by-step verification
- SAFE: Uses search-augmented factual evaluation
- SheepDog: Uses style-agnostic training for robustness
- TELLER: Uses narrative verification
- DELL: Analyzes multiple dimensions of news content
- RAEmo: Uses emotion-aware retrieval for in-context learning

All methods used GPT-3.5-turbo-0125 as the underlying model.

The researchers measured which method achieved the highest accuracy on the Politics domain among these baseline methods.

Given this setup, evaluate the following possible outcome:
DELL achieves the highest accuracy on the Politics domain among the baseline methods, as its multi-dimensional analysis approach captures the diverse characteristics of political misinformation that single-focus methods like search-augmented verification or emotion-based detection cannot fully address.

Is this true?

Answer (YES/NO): NO